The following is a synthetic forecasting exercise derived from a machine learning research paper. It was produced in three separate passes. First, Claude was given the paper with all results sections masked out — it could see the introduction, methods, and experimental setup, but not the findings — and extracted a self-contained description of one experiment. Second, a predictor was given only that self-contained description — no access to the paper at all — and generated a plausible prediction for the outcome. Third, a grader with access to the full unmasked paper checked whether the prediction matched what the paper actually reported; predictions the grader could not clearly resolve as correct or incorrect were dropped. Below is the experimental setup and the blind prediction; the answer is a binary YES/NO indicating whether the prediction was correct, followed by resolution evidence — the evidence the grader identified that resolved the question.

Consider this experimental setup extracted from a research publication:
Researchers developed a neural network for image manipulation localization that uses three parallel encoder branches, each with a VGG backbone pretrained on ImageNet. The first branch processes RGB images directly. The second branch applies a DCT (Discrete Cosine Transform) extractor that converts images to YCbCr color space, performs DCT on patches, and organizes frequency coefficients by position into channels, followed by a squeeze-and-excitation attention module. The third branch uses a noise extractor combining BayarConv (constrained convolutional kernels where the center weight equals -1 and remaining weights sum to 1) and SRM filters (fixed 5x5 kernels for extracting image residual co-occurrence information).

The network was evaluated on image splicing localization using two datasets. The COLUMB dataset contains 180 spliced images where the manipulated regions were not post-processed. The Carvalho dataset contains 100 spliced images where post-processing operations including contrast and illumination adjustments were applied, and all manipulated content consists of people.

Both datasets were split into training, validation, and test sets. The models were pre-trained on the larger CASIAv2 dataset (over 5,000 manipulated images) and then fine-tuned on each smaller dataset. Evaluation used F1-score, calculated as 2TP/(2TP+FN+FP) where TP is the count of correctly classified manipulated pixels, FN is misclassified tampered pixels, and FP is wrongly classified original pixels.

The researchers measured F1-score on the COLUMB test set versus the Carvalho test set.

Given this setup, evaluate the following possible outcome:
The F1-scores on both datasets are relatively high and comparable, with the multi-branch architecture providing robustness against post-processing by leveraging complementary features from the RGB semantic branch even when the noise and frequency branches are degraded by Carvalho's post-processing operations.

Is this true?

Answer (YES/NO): NO